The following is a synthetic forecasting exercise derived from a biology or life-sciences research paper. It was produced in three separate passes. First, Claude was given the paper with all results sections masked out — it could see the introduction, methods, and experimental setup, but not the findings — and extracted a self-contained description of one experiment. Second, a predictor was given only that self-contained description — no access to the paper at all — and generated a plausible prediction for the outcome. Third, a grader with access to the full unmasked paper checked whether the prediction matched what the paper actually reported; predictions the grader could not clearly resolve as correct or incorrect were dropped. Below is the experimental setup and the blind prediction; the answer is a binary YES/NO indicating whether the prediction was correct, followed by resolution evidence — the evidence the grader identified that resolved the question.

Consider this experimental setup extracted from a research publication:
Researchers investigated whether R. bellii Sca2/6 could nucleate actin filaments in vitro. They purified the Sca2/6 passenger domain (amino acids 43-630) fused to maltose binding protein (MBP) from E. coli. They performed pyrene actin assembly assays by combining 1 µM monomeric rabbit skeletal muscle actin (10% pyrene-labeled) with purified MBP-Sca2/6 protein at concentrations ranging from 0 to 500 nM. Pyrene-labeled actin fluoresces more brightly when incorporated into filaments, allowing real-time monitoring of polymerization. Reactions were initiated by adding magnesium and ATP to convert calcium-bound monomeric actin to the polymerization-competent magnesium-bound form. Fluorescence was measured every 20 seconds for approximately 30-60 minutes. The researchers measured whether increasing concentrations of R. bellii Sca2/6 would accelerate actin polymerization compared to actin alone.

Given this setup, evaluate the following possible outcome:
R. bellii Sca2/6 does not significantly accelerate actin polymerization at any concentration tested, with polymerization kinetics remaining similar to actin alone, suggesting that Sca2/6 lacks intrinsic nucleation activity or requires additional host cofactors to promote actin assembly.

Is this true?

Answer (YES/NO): NO